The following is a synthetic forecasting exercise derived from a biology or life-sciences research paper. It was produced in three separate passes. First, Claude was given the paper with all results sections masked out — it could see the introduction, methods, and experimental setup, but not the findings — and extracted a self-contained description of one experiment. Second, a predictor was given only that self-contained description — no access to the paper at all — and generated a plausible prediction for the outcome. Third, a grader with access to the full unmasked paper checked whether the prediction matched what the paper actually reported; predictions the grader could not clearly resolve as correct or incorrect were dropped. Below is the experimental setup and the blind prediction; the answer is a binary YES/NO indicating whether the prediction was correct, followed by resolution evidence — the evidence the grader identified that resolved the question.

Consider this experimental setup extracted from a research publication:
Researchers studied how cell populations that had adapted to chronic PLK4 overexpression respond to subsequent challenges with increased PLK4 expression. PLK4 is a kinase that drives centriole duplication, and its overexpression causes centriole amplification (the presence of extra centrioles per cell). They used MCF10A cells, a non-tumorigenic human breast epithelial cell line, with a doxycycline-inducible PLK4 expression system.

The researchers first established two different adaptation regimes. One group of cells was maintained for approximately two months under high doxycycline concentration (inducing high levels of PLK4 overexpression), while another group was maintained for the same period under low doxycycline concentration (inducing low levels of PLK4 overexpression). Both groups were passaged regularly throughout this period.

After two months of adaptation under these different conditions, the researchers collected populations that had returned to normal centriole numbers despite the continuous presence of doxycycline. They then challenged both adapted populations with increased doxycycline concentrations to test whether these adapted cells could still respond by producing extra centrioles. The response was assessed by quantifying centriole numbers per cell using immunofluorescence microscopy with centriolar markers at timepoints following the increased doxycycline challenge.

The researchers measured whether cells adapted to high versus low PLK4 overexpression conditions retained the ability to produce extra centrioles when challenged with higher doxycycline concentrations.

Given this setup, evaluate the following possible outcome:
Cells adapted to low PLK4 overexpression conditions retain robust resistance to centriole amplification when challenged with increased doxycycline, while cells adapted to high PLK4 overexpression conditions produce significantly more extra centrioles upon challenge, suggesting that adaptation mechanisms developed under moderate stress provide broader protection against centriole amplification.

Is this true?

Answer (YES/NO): NO